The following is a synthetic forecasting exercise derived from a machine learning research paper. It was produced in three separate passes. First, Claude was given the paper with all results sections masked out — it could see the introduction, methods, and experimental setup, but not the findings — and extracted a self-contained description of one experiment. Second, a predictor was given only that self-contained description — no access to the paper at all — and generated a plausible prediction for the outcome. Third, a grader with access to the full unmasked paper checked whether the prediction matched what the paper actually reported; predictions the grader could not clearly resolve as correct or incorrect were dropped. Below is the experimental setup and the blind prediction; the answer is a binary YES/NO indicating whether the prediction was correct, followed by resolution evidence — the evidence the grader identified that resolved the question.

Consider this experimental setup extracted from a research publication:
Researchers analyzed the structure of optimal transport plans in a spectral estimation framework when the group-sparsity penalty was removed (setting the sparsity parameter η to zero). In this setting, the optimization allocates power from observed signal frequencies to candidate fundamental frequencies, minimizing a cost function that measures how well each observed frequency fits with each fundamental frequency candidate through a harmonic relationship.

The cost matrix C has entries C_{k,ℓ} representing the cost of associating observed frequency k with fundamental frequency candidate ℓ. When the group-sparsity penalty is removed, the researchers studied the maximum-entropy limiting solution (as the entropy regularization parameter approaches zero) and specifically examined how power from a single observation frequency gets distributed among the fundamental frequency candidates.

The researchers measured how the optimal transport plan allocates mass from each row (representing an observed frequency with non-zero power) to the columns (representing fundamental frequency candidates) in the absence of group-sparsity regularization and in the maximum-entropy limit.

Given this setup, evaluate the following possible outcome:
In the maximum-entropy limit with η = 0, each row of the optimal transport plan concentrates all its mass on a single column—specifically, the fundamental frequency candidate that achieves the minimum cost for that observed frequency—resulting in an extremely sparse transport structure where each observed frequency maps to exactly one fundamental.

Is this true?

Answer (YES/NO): NO